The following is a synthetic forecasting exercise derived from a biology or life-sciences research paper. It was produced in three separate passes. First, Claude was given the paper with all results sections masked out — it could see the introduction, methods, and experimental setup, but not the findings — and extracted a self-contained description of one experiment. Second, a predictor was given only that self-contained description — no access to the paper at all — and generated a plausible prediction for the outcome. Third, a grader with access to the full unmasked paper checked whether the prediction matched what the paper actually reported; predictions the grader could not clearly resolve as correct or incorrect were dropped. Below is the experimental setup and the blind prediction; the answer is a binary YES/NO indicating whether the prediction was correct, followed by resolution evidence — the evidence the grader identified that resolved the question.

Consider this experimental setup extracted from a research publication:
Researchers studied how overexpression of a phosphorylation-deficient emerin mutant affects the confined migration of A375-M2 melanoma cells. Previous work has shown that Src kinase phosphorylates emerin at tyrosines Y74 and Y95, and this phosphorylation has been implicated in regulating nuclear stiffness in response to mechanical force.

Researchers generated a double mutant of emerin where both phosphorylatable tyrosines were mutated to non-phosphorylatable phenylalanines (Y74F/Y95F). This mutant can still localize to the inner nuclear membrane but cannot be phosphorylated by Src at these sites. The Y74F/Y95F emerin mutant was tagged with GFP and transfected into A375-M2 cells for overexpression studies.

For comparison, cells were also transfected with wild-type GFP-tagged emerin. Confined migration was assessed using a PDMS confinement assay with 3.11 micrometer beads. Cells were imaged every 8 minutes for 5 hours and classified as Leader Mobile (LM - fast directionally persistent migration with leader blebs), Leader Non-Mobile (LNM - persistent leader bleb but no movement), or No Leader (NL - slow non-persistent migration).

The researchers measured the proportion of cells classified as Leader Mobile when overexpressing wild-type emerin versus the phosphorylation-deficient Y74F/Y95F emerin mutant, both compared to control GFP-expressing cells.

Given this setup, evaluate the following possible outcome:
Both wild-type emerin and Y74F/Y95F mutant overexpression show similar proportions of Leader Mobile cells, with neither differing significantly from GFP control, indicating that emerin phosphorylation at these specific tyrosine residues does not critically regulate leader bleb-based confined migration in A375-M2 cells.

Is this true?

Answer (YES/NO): NO